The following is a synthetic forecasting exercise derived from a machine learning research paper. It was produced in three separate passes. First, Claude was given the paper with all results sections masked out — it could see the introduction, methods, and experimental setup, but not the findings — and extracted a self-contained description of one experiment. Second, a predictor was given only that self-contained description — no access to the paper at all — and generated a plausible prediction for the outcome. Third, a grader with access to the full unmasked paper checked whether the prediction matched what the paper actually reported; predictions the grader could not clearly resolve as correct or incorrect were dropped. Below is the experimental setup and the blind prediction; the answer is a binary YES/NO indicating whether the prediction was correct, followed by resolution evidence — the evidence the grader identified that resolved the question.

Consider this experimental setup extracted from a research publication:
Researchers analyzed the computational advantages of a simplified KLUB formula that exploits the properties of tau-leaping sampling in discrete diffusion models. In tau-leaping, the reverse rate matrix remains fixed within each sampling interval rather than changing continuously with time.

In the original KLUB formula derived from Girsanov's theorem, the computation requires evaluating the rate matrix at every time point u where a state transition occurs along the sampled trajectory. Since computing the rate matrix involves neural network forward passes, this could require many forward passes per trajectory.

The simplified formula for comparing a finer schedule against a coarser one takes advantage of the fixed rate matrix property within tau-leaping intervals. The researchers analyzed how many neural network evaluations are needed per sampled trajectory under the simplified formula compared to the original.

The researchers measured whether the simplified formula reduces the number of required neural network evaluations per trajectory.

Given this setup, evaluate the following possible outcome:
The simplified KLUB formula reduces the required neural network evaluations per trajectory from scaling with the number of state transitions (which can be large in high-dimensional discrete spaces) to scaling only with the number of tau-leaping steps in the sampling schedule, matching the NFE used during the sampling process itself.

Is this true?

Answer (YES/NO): NO